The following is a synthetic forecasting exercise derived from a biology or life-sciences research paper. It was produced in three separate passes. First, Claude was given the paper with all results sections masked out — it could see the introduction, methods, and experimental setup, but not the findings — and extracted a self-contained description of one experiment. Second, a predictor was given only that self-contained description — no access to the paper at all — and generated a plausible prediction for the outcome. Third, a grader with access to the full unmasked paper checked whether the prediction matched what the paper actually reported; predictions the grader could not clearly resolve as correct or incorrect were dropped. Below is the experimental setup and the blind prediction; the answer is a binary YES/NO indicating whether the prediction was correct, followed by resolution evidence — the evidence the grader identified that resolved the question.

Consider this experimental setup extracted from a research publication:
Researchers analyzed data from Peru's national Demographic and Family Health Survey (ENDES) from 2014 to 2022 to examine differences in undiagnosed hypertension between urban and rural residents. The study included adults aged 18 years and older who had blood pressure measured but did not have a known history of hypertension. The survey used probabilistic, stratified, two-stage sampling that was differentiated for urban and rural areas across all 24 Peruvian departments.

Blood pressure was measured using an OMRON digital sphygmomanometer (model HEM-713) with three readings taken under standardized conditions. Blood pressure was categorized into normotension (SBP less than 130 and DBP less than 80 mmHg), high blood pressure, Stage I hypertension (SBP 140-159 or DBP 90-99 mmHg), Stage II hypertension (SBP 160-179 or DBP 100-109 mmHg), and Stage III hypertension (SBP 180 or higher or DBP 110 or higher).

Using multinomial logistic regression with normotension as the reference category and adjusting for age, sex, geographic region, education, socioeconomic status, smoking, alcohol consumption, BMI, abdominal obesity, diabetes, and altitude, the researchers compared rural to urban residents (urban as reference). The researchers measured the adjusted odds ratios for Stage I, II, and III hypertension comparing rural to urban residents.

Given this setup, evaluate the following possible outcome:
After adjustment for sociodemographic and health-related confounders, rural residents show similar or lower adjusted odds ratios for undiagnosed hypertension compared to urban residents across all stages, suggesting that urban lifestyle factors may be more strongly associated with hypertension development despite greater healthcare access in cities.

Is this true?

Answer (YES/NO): NO